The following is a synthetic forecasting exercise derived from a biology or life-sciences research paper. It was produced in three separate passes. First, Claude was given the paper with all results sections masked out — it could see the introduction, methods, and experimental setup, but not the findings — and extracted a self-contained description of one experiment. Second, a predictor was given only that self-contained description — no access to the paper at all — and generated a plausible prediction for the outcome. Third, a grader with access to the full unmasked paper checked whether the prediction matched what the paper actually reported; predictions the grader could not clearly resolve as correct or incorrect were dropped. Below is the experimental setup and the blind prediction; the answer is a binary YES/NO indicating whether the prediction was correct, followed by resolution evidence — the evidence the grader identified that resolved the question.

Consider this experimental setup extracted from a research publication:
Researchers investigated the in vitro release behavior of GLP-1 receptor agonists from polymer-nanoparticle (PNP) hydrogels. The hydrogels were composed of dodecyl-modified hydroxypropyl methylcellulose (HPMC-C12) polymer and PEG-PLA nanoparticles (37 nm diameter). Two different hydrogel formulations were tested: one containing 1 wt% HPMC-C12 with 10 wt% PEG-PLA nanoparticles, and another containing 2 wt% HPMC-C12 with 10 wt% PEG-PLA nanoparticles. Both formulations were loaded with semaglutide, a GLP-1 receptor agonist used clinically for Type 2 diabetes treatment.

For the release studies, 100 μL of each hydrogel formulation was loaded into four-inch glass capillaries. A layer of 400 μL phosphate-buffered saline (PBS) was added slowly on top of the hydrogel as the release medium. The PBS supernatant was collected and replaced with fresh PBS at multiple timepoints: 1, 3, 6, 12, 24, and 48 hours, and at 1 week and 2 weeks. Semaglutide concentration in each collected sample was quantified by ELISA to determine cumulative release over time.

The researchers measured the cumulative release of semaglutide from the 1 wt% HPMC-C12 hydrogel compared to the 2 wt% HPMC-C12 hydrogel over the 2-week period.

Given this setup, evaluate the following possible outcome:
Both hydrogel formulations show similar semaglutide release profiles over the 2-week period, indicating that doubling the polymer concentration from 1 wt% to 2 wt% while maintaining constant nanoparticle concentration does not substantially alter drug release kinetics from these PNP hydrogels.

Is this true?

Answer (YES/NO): YES